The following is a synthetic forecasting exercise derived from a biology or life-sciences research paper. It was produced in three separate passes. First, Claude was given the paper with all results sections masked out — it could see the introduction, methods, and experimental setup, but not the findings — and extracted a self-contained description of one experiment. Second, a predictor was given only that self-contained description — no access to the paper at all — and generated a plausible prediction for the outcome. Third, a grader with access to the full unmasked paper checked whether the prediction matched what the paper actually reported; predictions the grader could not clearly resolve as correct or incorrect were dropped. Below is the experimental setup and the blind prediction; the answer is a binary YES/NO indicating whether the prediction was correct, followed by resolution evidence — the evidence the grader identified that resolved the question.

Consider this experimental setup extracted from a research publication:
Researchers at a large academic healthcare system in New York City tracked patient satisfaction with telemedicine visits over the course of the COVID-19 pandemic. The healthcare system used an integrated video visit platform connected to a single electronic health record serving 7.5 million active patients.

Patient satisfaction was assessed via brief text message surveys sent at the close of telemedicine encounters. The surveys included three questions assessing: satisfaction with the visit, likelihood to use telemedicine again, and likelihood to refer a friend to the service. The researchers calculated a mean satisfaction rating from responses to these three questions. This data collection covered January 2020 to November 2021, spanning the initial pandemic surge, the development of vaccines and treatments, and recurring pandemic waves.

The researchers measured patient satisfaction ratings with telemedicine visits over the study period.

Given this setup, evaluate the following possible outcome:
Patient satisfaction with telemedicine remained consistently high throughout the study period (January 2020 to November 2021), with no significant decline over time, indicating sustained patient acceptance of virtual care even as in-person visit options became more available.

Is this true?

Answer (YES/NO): YES